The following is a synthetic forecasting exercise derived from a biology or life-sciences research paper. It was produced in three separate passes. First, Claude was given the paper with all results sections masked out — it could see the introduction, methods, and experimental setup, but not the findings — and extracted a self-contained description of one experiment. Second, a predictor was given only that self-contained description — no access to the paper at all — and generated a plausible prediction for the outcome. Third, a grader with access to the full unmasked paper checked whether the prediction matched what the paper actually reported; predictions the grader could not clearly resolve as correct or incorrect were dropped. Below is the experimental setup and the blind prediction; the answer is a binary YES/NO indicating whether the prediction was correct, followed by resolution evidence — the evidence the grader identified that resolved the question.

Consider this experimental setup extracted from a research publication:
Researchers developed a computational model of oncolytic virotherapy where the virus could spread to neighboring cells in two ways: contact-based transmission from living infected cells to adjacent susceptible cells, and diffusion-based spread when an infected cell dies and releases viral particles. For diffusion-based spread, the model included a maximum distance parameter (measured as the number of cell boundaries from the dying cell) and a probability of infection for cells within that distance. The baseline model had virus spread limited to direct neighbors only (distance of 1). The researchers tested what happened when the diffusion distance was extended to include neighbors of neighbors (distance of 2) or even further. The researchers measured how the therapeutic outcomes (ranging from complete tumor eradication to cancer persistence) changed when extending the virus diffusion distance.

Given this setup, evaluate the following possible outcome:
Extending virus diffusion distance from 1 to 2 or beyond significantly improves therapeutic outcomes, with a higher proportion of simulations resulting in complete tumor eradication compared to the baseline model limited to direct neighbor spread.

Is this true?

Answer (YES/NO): YES